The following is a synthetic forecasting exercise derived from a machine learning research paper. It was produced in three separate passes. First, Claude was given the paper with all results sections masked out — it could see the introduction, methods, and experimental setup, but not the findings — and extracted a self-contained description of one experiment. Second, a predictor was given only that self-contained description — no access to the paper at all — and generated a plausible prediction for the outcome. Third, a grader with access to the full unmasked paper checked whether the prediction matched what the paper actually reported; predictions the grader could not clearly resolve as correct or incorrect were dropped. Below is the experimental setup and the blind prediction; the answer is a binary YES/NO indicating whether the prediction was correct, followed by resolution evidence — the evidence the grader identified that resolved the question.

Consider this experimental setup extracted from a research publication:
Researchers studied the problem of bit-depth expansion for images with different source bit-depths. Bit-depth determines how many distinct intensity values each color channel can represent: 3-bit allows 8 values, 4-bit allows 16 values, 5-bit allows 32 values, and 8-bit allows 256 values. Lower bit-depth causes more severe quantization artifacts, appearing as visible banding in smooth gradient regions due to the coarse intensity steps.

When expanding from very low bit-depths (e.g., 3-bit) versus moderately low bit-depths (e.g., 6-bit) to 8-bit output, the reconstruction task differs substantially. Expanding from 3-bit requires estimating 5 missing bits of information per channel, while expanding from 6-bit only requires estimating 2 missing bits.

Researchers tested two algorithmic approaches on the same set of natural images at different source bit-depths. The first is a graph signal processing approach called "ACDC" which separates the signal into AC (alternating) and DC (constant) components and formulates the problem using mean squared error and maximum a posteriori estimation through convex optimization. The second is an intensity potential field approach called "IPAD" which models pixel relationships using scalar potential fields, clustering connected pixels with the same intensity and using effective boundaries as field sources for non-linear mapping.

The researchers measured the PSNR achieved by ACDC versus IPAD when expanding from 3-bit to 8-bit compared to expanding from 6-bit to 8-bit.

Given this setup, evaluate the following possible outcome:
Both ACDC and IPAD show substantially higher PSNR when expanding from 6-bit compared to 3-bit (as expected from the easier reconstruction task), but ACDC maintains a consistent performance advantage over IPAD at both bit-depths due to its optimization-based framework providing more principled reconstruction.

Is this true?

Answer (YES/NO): NO